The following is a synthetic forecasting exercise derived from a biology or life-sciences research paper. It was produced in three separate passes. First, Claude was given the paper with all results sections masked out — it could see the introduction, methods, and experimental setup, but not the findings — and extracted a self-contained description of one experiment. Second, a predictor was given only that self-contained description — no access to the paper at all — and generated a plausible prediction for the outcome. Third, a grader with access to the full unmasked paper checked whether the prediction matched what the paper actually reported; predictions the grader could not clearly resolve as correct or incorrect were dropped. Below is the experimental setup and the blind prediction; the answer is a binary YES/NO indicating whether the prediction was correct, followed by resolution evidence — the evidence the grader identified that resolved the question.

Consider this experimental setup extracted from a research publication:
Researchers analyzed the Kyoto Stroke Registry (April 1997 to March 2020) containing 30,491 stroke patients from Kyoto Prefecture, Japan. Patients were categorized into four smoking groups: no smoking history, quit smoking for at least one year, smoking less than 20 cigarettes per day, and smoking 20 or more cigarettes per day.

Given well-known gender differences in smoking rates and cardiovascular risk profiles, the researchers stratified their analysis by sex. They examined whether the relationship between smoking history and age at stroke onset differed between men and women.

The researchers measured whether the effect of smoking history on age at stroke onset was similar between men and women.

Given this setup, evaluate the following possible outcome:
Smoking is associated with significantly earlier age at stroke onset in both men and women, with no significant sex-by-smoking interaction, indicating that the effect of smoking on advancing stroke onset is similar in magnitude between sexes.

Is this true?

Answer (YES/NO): NO